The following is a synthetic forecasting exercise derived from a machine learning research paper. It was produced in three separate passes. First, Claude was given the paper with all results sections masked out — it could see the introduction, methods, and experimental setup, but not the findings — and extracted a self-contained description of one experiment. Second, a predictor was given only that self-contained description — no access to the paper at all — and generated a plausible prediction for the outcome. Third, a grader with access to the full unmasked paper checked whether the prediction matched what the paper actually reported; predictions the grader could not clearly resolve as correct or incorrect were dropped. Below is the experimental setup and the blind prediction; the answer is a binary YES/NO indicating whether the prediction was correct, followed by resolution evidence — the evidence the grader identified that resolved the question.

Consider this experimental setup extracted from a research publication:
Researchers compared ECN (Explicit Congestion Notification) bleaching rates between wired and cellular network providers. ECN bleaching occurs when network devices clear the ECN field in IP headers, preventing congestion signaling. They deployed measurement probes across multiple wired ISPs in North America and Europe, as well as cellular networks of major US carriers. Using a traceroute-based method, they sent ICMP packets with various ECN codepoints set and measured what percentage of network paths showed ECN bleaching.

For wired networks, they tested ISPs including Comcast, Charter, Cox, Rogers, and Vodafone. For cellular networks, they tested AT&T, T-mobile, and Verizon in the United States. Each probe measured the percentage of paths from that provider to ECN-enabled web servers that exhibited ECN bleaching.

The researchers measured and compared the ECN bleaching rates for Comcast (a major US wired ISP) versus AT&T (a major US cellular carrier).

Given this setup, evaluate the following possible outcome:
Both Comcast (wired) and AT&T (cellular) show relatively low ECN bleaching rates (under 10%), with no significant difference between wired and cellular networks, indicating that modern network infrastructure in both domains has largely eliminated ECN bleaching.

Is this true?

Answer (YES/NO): NO